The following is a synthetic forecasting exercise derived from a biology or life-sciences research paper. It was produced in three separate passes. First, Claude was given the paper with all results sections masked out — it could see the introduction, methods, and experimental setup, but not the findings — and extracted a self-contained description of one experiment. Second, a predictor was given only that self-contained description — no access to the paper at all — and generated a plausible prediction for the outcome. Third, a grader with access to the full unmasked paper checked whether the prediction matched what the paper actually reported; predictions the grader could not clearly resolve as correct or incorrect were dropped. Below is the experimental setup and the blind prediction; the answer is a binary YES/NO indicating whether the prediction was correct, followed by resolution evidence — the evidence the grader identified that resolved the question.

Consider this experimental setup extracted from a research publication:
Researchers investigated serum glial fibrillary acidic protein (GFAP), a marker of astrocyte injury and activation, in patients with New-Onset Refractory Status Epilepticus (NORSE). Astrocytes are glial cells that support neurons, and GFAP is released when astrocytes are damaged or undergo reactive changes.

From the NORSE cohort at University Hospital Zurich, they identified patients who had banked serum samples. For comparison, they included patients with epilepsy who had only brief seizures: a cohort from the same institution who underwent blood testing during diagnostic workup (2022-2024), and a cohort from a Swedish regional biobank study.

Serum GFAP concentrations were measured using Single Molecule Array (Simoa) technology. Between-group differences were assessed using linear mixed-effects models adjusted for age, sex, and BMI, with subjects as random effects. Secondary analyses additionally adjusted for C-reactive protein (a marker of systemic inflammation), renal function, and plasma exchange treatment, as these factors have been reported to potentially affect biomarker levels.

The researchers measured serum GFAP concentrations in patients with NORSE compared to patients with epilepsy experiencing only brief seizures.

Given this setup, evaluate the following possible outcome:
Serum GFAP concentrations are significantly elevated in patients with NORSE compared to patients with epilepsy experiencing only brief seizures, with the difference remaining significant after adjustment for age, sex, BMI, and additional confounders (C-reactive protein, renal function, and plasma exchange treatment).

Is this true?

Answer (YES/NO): YES